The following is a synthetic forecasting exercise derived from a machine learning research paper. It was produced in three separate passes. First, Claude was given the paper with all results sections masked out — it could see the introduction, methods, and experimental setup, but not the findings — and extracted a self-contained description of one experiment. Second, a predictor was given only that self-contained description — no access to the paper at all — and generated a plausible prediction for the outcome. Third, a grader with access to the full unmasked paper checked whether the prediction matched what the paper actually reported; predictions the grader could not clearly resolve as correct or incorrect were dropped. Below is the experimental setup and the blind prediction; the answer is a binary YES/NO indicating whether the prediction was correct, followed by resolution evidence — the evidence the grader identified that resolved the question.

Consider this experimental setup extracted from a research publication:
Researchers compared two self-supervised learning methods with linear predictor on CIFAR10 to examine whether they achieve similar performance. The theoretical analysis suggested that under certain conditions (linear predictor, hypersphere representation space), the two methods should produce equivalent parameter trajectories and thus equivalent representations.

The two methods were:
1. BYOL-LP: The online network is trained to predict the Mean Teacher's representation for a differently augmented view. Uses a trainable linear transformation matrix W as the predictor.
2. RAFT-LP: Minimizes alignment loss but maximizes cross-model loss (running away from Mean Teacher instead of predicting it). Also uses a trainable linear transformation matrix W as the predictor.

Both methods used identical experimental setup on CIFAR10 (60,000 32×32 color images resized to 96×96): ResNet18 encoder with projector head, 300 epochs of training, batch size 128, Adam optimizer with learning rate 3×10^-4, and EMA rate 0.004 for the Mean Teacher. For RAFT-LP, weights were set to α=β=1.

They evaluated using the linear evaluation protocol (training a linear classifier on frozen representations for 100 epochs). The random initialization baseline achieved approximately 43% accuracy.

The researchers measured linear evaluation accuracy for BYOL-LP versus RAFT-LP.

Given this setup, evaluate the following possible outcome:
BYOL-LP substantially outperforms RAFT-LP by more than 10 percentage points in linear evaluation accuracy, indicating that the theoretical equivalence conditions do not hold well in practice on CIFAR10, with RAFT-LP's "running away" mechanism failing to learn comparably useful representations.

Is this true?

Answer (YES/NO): NO